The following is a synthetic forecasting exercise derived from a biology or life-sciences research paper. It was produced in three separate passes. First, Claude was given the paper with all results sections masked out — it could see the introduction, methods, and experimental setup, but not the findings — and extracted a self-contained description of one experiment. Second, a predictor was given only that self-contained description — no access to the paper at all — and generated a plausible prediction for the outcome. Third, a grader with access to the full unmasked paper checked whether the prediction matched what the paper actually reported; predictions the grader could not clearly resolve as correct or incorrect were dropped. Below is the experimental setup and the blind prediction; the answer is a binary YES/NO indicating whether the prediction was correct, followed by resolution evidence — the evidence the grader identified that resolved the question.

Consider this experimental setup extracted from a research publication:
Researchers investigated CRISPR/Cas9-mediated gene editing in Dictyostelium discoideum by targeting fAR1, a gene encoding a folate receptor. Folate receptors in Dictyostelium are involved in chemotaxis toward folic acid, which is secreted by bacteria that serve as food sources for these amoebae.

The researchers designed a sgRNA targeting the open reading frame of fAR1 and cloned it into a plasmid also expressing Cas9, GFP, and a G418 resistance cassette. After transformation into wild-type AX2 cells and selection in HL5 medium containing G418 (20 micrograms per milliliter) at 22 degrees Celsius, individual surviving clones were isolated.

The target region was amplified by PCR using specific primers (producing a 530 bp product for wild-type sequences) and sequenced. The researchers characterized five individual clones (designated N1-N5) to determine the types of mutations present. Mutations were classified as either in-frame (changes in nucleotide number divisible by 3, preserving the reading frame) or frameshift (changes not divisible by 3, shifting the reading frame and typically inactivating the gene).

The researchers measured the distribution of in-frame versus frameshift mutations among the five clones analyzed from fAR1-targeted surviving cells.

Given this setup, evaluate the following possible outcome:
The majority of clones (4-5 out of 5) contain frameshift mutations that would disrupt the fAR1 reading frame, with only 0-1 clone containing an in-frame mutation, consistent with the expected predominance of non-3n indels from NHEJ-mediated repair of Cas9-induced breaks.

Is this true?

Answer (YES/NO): YES